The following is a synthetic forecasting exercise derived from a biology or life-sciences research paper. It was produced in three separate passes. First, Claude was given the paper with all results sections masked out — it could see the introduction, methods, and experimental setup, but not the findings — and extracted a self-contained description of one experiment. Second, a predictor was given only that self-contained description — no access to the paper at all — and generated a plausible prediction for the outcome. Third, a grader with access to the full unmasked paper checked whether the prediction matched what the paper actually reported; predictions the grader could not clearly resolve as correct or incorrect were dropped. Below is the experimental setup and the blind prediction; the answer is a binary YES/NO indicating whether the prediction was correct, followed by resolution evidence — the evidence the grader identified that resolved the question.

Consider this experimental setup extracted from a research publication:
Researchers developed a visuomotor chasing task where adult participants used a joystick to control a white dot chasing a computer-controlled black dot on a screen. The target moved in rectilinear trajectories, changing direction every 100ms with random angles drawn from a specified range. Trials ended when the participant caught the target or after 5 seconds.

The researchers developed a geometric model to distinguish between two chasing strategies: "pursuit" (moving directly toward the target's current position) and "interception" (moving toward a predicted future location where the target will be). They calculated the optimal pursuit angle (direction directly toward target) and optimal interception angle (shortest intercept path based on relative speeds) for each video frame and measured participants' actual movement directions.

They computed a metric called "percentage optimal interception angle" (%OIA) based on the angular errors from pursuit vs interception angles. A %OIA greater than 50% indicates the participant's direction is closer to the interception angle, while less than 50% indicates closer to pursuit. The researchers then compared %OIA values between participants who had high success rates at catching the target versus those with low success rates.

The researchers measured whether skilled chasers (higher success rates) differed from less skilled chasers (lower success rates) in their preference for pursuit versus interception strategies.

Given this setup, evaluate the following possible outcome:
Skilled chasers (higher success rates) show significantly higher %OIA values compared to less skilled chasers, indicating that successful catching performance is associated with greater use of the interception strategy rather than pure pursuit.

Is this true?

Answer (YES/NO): YES